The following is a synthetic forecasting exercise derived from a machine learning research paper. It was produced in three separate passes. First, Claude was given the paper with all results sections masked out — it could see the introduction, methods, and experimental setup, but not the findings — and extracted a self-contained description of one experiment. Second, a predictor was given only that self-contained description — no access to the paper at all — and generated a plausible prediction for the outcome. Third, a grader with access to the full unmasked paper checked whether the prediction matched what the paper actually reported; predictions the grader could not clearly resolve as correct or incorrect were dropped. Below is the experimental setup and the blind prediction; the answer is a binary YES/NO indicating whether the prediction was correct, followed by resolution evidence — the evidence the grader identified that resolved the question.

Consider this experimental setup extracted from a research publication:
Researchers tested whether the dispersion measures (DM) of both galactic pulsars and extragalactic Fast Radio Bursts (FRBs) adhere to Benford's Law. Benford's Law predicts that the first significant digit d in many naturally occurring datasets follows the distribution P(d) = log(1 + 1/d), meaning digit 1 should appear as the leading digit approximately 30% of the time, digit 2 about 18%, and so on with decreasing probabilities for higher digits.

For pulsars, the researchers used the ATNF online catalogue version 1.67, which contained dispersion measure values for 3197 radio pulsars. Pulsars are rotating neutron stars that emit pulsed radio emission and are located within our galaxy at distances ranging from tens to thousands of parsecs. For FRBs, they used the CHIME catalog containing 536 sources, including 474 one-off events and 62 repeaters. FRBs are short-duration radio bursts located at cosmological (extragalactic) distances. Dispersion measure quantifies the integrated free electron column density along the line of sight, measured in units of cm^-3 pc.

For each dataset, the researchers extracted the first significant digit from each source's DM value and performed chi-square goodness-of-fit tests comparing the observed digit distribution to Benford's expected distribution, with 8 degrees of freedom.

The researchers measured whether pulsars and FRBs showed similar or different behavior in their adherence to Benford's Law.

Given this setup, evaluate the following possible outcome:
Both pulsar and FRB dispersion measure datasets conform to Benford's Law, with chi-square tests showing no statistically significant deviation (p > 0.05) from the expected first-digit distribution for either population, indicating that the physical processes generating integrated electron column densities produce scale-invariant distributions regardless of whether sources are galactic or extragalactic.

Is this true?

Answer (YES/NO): NO